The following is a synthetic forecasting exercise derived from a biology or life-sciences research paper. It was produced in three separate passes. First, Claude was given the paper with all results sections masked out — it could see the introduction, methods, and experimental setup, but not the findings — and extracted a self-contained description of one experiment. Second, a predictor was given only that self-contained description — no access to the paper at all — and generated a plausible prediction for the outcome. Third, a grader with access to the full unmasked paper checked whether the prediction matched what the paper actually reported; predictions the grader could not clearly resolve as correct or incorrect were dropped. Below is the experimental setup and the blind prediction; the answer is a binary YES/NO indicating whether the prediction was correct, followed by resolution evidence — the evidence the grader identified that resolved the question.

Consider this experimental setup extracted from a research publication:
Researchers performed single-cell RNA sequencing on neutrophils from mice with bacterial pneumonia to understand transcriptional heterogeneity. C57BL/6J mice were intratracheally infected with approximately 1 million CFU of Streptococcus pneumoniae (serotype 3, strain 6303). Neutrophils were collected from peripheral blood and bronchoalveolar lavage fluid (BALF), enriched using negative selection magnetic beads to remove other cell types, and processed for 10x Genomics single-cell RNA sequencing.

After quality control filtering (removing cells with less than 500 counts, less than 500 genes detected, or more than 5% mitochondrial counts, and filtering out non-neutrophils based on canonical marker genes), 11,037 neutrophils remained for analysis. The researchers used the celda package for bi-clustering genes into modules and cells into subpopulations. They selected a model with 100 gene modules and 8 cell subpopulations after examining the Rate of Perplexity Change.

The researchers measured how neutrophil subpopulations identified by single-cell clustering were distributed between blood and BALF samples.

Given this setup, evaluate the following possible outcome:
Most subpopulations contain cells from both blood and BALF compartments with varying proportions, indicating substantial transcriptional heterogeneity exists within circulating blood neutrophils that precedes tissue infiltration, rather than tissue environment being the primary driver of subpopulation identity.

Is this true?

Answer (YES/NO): NO